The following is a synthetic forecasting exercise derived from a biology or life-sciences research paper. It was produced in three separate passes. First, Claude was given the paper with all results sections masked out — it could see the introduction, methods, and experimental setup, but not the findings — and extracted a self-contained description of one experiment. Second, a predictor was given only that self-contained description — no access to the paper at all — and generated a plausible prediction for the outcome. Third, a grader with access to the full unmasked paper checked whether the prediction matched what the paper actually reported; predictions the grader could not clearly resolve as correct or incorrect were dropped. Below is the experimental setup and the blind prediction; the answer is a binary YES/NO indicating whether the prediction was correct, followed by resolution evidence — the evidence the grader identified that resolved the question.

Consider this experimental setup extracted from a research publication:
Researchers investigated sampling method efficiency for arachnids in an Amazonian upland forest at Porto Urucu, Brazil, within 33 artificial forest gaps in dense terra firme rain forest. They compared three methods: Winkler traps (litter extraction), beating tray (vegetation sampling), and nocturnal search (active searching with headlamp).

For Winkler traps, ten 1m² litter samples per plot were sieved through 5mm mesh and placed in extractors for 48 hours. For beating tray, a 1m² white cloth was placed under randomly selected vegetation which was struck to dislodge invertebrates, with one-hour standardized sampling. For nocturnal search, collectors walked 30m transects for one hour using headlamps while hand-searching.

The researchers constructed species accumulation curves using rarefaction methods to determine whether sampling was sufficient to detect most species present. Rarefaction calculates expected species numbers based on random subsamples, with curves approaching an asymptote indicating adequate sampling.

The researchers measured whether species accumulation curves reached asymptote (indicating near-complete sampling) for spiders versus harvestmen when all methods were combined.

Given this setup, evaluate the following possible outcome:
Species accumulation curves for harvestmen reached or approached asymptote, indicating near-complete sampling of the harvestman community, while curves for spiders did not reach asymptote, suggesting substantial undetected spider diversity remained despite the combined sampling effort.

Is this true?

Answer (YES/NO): YES